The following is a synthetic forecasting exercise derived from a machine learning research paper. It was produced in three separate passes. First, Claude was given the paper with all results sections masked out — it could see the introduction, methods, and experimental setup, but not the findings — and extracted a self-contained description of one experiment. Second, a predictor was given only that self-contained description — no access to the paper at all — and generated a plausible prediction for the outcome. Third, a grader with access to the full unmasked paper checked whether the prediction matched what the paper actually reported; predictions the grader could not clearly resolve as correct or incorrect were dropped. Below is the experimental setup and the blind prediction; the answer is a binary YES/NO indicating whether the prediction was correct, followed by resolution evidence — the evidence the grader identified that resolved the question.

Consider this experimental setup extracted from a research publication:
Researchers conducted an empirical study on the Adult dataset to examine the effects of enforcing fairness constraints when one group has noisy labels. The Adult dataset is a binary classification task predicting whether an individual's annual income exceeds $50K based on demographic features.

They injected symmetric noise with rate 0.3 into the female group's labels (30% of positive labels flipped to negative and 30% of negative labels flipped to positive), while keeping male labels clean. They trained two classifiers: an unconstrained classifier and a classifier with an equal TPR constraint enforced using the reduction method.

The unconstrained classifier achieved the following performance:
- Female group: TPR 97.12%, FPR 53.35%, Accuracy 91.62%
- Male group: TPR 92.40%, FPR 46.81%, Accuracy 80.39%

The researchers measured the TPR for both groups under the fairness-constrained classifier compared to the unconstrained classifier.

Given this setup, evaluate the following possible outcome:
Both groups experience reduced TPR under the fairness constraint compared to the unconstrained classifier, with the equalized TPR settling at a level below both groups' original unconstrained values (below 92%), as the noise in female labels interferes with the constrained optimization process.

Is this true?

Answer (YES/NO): NO